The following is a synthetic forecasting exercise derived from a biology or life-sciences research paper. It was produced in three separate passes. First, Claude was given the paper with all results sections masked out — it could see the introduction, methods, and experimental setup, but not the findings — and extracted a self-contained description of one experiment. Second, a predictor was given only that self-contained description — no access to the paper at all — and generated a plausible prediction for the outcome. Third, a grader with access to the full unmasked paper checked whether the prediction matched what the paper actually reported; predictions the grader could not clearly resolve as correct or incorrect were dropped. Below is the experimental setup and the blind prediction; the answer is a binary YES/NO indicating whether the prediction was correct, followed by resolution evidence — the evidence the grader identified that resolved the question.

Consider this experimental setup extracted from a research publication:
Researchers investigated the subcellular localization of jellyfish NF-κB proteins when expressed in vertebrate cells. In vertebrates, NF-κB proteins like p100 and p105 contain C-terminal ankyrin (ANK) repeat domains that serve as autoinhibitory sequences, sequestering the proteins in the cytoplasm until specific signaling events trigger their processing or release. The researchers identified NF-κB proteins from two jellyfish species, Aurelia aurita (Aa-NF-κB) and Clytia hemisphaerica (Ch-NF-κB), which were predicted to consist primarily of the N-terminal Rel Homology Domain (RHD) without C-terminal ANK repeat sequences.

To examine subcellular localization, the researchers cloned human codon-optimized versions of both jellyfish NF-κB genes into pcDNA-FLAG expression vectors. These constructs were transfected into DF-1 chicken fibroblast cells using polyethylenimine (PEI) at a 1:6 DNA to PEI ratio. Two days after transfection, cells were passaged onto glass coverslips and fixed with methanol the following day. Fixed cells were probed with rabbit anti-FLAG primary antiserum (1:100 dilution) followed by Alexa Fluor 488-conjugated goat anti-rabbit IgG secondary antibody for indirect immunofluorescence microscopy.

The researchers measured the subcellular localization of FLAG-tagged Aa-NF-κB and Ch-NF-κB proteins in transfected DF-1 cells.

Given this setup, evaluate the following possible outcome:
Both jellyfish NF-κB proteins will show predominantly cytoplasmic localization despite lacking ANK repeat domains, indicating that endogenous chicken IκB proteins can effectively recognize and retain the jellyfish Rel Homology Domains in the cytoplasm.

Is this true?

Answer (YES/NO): NO